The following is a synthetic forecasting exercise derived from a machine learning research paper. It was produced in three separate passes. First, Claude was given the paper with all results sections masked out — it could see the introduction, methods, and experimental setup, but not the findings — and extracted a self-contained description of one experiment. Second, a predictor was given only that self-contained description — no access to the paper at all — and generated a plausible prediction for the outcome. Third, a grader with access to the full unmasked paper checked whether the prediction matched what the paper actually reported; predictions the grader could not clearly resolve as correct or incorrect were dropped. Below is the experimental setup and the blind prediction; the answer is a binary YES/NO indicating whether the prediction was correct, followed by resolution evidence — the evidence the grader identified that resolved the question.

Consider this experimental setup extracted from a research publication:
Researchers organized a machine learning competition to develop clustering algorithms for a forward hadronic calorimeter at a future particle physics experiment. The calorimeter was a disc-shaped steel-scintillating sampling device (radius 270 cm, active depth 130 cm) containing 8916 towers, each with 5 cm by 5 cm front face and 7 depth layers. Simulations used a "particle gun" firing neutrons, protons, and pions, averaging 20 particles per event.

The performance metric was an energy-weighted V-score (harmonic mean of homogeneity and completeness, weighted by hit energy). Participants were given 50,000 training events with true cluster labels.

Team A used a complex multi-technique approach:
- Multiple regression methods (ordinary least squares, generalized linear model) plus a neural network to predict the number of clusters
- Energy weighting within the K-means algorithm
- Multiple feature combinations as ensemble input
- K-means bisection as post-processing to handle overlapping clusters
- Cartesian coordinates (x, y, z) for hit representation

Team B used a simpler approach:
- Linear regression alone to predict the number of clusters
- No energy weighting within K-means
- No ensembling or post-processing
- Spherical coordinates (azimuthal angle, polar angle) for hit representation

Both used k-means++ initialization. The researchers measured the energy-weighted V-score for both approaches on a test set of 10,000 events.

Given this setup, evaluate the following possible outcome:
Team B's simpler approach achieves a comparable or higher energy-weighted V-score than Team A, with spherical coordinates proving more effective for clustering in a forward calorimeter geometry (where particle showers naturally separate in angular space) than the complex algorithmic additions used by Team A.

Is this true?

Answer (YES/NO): YES